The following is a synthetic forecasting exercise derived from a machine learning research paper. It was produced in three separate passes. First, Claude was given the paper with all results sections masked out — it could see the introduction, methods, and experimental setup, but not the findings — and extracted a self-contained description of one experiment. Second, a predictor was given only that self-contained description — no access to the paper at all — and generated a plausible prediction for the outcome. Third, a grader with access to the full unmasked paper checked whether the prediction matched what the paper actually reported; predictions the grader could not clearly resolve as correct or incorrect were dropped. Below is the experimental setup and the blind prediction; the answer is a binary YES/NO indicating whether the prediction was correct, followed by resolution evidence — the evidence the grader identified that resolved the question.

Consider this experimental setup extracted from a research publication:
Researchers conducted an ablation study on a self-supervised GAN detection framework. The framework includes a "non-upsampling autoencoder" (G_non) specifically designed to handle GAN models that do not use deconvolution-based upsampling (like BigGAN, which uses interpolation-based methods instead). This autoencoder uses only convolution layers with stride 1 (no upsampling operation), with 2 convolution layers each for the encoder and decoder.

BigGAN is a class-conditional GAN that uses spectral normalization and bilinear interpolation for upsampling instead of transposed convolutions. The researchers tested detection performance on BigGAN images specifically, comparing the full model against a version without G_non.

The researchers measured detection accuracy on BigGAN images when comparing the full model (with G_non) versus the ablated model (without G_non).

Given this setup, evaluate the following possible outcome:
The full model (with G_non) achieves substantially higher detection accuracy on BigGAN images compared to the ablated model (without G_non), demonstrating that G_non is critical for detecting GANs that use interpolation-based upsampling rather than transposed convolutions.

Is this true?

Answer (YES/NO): NO